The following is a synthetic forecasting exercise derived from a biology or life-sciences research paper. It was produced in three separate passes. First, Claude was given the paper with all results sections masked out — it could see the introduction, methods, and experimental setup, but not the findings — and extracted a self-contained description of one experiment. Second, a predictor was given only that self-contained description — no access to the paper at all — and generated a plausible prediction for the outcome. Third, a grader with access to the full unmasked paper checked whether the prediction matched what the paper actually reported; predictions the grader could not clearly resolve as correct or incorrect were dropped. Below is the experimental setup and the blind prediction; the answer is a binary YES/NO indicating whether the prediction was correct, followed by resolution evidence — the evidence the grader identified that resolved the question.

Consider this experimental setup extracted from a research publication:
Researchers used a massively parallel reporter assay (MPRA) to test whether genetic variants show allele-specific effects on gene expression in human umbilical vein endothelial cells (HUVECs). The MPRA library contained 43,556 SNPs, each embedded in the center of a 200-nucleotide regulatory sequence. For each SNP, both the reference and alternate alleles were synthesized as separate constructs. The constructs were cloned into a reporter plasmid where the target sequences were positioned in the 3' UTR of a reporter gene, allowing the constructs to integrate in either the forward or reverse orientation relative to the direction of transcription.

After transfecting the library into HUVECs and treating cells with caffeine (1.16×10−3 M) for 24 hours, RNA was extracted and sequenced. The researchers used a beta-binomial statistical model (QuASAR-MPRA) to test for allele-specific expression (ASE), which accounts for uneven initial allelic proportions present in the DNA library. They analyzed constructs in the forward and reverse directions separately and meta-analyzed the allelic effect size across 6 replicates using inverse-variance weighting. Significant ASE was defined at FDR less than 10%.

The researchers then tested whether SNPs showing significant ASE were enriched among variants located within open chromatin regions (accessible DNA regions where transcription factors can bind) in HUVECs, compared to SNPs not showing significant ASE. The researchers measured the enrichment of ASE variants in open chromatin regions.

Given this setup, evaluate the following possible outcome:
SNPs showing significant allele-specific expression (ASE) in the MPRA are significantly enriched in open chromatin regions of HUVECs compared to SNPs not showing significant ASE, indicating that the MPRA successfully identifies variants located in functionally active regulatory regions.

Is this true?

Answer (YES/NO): YES